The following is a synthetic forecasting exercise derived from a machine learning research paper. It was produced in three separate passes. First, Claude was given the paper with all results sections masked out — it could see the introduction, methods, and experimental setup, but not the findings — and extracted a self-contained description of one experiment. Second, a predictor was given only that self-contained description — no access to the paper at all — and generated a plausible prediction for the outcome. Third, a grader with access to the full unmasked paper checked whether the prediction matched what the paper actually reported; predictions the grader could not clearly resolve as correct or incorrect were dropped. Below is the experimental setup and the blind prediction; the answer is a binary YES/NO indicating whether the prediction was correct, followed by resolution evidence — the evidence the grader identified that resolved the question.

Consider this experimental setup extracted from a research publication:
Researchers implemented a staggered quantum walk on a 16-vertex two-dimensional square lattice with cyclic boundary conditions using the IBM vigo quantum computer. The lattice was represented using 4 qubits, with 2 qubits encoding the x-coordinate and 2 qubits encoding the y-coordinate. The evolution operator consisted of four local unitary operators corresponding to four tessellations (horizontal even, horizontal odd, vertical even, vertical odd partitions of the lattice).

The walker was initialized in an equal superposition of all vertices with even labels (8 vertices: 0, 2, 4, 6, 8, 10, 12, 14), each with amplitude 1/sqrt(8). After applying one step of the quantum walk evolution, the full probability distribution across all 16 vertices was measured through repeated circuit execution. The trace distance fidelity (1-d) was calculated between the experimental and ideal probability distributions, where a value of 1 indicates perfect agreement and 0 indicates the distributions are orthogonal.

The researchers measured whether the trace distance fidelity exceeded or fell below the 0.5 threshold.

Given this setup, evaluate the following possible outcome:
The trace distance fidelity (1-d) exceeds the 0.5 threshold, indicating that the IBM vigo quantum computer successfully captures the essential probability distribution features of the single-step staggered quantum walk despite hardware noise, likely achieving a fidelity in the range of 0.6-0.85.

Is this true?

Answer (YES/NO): NO